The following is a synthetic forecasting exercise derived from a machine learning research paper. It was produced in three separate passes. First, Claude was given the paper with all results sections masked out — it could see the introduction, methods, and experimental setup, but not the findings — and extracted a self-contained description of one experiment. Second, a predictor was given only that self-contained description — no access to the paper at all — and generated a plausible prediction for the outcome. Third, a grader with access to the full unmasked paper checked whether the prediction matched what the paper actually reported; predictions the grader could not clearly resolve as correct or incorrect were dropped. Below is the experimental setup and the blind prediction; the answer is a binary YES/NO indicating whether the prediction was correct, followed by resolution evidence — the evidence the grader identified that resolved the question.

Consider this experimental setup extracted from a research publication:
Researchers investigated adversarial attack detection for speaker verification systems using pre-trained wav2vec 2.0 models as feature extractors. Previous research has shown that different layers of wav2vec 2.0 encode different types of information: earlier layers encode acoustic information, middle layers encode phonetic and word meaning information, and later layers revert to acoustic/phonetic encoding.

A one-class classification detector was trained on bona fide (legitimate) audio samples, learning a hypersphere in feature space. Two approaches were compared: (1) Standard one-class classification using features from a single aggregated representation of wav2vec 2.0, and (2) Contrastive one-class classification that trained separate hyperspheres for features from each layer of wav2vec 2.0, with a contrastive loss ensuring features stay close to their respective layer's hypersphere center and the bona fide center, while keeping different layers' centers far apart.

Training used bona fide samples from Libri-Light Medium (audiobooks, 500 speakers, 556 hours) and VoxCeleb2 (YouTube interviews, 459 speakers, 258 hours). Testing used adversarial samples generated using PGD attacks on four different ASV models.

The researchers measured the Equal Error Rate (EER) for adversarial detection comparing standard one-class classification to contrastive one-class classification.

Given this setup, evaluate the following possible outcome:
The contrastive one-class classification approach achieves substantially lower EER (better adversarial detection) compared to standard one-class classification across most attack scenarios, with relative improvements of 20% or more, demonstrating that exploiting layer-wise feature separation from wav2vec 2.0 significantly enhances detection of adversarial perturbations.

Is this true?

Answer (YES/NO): YES